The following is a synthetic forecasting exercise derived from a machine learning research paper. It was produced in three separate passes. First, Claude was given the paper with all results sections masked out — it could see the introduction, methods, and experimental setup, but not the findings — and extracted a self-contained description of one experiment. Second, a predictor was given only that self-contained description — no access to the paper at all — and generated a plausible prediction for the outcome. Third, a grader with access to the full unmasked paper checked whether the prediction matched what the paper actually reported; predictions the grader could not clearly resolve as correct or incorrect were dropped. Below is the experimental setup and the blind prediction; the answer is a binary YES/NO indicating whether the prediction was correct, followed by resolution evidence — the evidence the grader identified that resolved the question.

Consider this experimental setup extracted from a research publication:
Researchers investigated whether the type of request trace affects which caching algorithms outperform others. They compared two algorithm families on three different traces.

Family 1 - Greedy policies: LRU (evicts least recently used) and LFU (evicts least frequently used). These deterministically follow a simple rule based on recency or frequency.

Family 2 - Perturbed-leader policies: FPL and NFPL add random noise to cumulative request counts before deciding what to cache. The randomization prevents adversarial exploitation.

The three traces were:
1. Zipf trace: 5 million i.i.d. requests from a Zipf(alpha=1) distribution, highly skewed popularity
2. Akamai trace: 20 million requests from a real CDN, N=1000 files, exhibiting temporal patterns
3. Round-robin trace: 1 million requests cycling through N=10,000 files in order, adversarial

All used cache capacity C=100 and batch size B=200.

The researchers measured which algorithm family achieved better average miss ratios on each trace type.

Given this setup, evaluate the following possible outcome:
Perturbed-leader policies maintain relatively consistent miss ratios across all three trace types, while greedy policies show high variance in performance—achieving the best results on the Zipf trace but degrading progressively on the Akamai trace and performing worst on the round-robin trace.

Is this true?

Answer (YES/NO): NO